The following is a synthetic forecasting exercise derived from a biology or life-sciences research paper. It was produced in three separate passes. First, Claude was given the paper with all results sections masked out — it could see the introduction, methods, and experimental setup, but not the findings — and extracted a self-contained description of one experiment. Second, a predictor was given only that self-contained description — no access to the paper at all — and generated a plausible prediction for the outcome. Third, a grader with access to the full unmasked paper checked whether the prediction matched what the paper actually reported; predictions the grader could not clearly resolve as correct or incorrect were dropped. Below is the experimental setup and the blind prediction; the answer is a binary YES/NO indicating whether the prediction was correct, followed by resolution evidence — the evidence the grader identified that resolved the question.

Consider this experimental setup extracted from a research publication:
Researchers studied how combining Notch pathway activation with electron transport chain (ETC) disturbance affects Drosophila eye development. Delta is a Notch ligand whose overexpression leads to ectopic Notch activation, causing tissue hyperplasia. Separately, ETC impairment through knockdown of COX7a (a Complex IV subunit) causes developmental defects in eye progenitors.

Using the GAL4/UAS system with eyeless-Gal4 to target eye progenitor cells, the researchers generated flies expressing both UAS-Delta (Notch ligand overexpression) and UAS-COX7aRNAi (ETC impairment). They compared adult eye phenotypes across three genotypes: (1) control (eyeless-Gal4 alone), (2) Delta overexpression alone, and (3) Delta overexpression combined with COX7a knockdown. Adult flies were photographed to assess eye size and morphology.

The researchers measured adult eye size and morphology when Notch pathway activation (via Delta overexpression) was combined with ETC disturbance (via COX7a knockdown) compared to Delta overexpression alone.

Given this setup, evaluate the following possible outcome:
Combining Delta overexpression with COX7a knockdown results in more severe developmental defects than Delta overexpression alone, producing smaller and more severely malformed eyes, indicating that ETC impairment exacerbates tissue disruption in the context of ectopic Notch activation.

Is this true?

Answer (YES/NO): NO